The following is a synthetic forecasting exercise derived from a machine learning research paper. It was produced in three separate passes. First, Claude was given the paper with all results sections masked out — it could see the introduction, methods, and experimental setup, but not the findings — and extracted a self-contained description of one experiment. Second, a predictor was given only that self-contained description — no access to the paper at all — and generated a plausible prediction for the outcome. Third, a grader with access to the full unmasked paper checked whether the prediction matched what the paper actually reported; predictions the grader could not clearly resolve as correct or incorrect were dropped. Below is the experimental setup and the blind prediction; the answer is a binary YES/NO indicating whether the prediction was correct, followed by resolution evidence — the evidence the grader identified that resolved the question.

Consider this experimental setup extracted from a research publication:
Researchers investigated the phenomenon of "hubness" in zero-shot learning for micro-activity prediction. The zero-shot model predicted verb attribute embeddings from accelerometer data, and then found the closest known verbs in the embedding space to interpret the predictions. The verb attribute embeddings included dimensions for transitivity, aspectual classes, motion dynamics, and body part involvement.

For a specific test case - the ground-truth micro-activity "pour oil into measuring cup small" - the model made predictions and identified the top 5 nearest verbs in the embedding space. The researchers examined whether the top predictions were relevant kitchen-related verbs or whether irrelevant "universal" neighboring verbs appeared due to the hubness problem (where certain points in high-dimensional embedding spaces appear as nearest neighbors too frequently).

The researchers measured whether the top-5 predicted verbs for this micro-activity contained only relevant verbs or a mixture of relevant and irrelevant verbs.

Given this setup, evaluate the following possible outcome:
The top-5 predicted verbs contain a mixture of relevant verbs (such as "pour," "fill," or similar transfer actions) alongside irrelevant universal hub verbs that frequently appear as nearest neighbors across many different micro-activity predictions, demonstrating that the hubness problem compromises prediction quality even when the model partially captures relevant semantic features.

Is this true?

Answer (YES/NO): YES